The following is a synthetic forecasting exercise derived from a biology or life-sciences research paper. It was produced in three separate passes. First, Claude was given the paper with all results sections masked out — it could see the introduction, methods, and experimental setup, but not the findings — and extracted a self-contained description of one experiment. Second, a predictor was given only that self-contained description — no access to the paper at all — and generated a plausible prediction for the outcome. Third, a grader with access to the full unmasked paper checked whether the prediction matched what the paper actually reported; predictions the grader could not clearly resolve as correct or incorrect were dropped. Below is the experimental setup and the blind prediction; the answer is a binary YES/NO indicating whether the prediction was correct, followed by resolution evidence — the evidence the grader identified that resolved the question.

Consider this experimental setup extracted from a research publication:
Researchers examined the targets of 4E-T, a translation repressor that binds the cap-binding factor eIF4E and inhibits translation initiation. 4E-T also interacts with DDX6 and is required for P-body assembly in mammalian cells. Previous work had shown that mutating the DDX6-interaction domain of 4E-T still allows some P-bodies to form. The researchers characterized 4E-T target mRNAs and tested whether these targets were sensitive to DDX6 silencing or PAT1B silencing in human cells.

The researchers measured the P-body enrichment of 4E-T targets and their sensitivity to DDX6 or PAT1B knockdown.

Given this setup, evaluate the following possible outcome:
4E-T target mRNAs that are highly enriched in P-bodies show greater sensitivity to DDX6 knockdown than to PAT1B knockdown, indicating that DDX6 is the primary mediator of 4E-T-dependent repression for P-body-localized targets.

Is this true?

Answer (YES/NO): NO